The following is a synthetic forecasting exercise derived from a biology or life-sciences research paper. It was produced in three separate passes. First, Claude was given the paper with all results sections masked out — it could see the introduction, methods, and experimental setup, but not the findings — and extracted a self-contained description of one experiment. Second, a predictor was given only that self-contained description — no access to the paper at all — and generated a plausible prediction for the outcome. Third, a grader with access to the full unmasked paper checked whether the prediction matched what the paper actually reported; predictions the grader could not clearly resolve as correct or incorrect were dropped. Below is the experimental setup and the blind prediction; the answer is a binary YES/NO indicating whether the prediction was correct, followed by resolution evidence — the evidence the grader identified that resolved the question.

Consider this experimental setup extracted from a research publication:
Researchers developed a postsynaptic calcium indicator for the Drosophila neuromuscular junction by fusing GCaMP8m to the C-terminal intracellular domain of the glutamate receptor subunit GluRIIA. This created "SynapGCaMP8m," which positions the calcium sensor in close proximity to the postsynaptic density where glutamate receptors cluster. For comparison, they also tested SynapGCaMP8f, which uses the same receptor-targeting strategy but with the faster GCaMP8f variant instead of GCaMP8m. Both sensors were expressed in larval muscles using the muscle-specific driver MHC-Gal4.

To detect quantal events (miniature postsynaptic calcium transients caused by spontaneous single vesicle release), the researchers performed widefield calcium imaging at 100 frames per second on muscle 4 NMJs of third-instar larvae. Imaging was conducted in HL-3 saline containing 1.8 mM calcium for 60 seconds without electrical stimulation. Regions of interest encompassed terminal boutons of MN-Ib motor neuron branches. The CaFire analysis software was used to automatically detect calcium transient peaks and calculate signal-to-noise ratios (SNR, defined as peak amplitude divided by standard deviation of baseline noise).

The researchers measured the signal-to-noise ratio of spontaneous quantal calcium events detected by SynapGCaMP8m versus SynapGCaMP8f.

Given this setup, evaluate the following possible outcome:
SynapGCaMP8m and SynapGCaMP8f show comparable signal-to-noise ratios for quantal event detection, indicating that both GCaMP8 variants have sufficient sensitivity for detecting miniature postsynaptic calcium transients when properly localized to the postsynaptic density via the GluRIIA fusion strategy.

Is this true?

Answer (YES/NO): NO